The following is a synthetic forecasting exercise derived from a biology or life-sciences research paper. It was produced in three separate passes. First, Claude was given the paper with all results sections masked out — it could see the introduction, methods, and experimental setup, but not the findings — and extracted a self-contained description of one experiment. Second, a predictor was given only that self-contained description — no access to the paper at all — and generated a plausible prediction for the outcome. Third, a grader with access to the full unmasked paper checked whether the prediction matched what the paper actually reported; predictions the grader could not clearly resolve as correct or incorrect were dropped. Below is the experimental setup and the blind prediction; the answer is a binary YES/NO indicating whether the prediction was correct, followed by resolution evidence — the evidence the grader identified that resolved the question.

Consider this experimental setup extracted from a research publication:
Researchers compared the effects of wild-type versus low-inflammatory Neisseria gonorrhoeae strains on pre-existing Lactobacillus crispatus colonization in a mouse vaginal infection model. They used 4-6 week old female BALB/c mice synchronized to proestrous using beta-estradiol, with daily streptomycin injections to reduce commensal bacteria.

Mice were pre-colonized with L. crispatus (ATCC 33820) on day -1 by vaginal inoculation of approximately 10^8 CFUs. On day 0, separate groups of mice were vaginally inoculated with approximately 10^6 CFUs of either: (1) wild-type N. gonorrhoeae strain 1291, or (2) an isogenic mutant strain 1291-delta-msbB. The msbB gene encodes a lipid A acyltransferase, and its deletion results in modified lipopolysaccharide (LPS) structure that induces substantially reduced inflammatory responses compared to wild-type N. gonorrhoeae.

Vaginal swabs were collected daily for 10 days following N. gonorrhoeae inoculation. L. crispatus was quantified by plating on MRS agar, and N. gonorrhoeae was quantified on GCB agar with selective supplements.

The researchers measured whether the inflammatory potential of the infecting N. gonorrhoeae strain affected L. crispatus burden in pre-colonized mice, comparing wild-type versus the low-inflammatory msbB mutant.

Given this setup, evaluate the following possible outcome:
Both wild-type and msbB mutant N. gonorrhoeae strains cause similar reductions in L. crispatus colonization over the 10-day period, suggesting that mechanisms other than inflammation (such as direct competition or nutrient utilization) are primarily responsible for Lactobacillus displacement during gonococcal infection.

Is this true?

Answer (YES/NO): NO